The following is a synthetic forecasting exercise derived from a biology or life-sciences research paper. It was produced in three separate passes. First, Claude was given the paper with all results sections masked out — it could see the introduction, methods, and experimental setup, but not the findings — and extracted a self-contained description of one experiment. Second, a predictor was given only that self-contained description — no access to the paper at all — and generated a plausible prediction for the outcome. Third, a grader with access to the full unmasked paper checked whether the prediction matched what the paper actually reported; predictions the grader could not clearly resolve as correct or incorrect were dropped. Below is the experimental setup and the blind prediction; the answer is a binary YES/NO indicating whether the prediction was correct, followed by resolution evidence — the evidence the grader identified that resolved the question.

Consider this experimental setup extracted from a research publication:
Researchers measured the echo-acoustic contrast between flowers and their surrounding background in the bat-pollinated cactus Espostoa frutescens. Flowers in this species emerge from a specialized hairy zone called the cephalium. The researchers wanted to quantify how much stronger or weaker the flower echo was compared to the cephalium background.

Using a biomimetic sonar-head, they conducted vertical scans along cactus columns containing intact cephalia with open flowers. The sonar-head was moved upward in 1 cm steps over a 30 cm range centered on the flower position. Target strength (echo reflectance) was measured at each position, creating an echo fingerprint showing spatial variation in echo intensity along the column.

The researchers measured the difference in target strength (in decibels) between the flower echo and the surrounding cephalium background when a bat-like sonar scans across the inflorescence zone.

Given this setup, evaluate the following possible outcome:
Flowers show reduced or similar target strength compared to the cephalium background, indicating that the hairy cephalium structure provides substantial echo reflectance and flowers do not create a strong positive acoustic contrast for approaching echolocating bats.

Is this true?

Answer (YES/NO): NO